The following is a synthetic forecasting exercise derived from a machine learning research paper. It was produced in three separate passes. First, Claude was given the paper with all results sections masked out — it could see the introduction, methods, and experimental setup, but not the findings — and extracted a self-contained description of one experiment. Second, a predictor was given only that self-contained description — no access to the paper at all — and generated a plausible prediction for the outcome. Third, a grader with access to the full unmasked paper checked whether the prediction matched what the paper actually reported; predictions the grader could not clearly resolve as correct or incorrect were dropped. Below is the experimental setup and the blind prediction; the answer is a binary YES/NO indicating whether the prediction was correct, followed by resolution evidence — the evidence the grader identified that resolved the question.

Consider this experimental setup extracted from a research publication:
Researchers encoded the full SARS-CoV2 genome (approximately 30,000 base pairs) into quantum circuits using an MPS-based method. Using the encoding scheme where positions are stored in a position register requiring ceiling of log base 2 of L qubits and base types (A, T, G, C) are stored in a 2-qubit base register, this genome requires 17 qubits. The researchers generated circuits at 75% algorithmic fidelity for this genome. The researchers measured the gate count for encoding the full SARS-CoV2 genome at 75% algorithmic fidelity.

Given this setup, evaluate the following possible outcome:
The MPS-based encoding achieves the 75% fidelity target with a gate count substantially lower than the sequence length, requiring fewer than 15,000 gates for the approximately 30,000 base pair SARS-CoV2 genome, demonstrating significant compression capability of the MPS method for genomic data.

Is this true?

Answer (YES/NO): NO